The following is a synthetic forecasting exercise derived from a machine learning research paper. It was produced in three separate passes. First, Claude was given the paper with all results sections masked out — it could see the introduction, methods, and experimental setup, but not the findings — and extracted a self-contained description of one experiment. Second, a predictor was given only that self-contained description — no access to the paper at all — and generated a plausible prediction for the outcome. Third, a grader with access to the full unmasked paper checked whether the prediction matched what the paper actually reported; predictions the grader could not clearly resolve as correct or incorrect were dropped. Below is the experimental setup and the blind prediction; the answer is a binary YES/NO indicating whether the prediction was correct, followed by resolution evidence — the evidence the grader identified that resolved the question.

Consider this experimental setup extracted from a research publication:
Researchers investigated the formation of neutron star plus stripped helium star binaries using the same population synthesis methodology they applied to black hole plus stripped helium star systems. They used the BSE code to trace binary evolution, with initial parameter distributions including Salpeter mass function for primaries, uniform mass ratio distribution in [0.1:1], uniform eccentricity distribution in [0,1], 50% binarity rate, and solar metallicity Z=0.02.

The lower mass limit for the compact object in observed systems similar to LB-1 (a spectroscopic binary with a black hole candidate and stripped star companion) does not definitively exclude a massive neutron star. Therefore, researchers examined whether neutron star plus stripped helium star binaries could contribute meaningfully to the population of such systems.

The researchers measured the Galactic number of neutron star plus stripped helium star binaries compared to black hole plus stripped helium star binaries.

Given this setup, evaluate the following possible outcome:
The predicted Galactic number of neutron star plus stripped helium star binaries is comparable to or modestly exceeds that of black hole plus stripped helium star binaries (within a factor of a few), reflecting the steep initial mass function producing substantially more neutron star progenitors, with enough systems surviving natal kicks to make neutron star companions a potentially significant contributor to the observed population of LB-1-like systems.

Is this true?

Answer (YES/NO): NO